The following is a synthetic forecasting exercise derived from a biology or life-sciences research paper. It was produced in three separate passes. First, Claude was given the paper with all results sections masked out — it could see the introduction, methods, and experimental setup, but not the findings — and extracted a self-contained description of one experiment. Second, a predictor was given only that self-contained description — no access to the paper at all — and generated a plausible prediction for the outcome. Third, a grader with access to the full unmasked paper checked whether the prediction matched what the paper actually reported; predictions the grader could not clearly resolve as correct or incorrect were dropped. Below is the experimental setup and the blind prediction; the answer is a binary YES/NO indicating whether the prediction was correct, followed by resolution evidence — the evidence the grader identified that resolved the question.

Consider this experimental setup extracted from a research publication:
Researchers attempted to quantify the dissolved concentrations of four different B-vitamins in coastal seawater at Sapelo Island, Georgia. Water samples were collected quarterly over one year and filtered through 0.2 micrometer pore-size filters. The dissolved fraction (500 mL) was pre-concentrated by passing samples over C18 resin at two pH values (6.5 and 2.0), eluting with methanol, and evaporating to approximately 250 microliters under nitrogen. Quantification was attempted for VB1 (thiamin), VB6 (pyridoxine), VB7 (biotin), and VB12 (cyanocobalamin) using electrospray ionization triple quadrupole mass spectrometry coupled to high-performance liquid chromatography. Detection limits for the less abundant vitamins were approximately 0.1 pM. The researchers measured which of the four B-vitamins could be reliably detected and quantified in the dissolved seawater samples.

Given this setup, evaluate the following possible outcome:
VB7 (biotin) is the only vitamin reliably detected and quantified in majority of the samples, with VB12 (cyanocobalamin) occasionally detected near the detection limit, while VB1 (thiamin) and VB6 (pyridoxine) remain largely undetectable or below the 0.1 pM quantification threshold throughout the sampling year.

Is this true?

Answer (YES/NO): NO